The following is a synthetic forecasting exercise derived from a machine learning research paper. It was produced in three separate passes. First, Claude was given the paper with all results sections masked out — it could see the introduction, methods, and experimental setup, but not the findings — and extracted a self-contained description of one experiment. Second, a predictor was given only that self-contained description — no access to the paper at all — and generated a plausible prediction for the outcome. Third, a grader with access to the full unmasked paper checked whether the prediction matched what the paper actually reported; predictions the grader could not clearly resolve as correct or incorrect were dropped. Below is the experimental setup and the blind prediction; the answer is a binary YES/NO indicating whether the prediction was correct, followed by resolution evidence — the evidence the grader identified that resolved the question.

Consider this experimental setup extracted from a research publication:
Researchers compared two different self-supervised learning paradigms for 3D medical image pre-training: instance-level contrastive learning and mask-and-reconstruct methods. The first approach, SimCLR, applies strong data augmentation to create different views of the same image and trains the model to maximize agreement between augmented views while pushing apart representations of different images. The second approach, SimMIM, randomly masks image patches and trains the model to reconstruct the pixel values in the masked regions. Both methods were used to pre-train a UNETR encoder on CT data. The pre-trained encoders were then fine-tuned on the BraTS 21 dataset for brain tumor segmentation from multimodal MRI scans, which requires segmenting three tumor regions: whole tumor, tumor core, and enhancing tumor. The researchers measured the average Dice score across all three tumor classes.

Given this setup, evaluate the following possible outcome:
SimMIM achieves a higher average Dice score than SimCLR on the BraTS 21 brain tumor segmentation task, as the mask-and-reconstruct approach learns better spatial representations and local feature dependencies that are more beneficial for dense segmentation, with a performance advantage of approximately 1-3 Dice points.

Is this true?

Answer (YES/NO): NO